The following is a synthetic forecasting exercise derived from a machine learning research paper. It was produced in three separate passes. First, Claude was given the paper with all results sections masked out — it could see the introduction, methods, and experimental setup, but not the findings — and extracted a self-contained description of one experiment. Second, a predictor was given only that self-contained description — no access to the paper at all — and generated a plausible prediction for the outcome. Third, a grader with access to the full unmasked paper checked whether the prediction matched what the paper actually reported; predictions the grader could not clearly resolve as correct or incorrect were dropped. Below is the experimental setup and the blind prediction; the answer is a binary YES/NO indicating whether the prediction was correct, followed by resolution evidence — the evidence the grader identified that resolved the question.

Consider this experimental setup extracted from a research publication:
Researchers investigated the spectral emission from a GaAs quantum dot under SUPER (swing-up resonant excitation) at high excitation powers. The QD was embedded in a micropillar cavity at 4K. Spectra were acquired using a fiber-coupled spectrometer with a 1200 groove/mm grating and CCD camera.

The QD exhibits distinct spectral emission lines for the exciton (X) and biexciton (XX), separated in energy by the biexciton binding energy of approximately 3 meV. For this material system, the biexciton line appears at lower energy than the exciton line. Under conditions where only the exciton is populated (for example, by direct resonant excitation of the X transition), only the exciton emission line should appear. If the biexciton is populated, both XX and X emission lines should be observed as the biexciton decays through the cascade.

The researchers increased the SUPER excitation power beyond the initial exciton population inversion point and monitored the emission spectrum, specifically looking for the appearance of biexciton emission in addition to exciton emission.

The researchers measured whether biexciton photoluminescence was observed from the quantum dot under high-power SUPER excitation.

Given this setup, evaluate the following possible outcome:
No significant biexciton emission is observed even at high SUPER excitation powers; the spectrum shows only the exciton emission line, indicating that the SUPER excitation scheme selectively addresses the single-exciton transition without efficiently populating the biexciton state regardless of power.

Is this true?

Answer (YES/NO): NO